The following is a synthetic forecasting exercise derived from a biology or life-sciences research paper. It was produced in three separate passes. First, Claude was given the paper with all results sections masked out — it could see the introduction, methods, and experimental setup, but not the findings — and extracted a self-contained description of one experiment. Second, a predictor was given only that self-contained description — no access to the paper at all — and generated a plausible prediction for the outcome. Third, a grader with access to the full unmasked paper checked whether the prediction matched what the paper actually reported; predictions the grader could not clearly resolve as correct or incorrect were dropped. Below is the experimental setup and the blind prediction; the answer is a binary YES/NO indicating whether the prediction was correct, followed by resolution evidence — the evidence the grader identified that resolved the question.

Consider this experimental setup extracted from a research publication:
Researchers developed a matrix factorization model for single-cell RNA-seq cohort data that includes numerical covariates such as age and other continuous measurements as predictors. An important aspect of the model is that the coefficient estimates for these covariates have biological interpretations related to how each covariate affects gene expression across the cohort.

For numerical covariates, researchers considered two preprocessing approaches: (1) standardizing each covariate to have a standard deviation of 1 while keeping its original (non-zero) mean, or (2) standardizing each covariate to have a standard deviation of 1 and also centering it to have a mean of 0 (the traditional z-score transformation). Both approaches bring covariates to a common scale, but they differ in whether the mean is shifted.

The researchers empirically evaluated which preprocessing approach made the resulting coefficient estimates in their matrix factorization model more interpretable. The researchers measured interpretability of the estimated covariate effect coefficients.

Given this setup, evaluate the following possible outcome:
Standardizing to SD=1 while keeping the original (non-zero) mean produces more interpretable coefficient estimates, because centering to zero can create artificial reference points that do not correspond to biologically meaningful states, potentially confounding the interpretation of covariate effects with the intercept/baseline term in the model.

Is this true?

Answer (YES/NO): YES